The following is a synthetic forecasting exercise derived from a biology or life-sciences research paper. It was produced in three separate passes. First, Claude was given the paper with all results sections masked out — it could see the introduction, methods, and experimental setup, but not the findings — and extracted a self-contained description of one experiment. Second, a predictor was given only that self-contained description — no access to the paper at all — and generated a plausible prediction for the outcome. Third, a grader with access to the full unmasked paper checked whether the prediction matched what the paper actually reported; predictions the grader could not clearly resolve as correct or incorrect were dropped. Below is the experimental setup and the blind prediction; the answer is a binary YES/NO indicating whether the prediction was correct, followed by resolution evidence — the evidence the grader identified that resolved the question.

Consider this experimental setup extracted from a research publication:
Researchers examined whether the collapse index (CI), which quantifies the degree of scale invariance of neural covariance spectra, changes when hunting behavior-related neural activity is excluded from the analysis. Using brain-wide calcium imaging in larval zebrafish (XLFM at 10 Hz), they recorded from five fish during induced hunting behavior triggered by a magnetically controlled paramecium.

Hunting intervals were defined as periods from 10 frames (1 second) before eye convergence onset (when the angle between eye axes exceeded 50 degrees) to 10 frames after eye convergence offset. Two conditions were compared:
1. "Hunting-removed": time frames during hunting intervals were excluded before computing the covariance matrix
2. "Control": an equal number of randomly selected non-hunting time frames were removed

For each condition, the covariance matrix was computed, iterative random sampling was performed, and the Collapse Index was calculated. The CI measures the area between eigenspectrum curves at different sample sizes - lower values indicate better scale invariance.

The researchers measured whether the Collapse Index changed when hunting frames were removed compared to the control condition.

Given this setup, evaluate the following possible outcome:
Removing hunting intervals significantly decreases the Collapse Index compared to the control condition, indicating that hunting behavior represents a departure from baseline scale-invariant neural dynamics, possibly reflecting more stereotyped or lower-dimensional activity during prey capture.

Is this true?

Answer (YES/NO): NO